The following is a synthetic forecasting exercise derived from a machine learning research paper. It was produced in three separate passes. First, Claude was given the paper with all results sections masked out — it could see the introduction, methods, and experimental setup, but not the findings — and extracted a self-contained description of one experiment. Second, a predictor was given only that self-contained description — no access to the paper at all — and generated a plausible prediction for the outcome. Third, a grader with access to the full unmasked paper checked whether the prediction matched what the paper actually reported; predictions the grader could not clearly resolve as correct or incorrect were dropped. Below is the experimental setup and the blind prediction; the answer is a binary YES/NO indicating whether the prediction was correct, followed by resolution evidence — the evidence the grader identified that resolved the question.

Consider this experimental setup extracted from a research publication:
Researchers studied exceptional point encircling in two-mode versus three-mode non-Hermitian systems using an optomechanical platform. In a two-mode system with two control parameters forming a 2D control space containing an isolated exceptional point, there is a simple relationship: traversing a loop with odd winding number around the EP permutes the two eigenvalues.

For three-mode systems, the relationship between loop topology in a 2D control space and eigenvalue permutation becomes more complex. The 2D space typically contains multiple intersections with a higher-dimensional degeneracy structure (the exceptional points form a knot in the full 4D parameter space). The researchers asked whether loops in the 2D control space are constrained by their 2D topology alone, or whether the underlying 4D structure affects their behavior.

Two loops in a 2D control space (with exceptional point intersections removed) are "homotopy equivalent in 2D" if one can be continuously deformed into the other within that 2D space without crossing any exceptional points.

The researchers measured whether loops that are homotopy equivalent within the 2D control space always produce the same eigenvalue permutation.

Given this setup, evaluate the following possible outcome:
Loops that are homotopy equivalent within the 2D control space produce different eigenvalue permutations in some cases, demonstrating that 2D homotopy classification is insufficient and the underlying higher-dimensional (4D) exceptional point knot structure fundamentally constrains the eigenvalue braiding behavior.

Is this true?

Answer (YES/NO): NO